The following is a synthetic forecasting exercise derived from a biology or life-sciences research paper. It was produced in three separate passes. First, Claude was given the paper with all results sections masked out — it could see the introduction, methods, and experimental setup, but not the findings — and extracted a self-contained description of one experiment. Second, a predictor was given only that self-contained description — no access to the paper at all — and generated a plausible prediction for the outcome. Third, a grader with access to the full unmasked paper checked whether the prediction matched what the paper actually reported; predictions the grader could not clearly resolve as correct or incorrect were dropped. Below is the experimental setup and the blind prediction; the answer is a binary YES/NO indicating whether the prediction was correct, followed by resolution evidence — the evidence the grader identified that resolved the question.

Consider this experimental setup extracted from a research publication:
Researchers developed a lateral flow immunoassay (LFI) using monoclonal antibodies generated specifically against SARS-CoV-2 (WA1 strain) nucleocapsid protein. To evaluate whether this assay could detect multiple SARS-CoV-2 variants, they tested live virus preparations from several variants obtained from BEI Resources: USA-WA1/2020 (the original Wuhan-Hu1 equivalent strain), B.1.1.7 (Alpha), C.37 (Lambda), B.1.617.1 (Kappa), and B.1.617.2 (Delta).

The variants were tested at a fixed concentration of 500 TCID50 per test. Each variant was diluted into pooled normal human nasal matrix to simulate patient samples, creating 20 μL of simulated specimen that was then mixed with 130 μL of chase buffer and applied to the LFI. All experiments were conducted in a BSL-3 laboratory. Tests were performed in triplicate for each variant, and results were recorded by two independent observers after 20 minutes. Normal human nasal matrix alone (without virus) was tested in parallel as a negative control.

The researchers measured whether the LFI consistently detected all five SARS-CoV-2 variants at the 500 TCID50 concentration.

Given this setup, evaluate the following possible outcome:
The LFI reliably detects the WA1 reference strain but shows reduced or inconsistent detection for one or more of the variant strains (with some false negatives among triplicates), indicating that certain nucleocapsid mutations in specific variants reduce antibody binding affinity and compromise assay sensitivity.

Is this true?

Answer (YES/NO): NO